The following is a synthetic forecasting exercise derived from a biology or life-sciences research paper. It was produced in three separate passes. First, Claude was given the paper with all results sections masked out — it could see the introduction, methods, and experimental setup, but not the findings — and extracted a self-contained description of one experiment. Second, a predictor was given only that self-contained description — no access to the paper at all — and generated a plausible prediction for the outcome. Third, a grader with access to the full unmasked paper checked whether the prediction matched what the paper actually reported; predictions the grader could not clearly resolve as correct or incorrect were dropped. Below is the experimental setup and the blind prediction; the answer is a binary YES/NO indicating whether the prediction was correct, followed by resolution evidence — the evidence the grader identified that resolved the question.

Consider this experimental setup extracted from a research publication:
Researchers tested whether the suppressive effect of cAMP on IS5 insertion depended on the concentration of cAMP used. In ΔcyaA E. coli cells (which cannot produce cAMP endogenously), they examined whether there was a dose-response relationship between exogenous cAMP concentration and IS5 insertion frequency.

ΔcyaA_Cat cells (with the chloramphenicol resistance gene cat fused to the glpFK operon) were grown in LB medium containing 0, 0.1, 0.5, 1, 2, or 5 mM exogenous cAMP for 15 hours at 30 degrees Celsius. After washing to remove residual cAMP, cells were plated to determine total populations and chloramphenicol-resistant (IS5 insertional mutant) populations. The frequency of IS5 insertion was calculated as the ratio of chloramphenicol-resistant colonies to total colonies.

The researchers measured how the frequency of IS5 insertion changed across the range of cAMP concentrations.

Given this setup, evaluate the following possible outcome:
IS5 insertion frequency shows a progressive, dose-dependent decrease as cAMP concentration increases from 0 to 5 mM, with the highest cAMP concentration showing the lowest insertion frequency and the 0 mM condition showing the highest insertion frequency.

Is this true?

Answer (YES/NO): YES